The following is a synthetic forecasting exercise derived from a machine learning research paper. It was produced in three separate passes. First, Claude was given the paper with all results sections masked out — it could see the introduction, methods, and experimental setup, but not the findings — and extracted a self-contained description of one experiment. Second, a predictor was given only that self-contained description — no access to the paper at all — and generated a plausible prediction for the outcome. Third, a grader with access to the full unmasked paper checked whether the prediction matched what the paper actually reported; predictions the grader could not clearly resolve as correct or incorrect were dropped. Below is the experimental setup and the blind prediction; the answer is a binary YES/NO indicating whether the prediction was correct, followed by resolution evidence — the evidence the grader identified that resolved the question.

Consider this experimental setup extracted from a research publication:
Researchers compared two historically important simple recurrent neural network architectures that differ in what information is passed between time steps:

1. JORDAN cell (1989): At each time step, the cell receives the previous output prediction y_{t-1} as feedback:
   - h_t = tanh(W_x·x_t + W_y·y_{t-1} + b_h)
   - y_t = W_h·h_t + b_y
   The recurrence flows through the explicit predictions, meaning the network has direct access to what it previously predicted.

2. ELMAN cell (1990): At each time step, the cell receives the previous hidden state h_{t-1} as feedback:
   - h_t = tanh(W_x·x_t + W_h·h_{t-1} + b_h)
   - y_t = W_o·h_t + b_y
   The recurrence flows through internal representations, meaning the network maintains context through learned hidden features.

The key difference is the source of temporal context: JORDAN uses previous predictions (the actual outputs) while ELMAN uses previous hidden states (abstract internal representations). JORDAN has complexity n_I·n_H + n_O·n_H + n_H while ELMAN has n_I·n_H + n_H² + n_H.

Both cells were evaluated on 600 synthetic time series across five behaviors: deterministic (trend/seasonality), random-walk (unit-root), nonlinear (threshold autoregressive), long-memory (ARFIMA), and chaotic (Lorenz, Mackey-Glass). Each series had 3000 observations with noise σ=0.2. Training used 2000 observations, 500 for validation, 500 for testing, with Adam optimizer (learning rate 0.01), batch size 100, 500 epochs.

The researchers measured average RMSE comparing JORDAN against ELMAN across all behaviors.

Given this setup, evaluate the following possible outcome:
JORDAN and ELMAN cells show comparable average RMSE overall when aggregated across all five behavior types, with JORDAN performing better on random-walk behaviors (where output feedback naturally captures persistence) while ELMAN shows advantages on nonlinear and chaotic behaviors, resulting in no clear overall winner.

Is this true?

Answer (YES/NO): NO